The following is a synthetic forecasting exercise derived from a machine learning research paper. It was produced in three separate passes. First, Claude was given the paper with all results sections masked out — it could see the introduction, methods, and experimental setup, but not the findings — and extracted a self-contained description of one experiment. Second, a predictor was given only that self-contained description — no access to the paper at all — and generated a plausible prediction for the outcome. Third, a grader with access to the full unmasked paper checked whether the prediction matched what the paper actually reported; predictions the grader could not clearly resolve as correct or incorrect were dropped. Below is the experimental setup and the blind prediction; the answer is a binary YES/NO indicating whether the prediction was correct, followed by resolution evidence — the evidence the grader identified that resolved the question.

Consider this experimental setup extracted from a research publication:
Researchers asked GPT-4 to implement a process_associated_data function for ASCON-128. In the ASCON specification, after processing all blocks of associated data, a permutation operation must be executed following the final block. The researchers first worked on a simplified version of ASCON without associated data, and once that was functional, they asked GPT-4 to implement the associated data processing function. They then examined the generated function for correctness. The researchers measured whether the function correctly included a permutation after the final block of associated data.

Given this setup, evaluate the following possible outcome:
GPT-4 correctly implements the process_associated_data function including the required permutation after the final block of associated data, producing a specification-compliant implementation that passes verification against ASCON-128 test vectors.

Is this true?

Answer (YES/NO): NO